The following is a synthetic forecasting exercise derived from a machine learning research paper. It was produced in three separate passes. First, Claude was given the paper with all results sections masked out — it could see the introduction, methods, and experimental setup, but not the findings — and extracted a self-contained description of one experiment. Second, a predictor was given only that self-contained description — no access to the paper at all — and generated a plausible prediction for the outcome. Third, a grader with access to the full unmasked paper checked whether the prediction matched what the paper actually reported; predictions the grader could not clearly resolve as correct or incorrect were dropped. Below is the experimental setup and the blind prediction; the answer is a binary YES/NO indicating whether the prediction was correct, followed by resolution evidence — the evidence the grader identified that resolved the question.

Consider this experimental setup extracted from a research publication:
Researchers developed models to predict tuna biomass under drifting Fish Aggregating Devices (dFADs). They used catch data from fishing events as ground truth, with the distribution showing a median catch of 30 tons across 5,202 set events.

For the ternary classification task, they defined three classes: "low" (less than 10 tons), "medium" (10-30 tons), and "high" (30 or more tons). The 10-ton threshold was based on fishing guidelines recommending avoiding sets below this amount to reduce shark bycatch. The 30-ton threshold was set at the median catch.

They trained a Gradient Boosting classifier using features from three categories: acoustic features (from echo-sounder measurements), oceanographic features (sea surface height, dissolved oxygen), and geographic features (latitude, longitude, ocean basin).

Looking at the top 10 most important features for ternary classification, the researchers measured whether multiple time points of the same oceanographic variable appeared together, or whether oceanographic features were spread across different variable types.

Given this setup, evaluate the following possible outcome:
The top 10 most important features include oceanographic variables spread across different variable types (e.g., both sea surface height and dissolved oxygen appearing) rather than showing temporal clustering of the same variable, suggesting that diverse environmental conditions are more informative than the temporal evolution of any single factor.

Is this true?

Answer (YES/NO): NO